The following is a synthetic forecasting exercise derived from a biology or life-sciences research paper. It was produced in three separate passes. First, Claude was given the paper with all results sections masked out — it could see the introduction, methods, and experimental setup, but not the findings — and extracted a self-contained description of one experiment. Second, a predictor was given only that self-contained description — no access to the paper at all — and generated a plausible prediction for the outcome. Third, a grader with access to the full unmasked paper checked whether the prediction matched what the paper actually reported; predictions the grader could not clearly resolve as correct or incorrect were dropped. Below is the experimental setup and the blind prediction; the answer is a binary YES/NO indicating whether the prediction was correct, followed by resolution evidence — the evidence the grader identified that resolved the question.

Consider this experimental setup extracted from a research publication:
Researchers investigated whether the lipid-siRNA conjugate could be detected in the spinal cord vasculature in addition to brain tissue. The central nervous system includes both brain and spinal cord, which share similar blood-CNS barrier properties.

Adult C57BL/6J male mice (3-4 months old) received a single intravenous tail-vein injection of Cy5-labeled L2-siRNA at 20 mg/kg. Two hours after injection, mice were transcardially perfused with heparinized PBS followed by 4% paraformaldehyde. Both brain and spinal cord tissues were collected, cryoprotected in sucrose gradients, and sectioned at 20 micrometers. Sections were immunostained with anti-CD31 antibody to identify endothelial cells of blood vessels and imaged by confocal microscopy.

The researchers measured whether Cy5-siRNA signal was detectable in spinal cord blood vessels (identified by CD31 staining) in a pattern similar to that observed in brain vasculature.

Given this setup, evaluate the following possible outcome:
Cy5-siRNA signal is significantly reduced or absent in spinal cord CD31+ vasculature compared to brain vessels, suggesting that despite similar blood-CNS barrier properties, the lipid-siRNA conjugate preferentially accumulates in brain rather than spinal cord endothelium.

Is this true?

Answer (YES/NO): NO